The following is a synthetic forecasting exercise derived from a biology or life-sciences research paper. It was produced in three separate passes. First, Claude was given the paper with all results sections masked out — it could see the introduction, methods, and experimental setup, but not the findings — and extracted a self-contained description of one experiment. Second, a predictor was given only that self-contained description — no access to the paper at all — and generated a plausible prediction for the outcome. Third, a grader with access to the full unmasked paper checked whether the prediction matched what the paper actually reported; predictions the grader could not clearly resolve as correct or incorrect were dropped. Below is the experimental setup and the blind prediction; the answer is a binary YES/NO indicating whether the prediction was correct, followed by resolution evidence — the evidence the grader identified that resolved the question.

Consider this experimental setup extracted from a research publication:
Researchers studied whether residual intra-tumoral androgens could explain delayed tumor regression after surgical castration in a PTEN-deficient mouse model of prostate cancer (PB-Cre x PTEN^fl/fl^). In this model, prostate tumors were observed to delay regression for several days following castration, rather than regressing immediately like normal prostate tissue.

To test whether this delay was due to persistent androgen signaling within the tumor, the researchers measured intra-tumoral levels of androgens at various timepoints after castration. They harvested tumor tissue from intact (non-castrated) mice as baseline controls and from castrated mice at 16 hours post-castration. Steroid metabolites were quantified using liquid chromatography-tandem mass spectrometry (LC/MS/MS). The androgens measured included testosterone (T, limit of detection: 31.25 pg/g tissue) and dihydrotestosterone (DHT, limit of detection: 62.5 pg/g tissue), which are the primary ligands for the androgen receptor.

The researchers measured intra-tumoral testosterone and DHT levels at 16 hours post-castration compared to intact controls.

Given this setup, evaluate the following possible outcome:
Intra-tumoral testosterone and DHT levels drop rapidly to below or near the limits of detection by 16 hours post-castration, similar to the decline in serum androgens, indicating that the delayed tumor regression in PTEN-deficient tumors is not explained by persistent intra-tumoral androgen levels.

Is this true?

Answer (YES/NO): YES